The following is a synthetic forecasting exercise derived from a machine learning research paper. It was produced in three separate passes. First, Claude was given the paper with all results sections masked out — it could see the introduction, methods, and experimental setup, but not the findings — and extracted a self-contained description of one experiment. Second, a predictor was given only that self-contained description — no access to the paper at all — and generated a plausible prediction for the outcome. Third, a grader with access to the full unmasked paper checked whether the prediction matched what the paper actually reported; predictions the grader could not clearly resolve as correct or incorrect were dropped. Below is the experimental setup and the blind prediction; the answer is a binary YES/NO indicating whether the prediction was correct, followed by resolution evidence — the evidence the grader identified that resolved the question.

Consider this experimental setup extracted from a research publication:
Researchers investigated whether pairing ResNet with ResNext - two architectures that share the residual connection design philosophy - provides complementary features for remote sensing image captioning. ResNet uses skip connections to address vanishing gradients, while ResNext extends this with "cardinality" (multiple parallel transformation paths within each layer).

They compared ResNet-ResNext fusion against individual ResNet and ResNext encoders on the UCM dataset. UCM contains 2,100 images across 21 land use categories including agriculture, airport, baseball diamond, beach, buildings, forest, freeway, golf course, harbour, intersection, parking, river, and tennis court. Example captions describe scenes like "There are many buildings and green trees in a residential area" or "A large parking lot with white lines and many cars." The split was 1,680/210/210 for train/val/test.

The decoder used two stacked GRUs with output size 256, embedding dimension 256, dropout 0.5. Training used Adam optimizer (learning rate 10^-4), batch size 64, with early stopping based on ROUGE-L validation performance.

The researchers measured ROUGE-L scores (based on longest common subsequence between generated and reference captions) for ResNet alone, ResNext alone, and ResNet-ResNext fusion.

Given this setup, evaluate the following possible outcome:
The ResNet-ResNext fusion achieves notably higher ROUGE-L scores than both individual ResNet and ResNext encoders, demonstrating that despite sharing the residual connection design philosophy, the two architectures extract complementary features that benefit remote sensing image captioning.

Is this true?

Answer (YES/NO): NO